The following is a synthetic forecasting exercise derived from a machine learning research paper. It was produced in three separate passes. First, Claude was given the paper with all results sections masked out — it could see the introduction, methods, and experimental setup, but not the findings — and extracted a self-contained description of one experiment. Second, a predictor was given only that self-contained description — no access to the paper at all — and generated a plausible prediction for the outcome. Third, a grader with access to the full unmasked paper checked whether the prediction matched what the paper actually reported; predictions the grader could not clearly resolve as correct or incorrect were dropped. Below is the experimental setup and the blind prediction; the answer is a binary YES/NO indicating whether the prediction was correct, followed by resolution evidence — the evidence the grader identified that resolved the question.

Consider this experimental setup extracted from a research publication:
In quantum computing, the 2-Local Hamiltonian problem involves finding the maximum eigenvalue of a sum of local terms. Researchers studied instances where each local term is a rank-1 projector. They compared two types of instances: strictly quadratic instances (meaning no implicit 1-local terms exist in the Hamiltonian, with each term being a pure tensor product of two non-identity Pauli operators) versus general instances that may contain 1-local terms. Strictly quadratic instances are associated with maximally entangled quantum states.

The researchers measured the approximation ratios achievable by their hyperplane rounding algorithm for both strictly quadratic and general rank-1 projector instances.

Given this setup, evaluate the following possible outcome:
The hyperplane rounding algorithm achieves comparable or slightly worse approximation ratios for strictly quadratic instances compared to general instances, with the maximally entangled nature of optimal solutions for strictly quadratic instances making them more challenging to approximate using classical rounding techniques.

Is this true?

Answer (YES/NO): NO